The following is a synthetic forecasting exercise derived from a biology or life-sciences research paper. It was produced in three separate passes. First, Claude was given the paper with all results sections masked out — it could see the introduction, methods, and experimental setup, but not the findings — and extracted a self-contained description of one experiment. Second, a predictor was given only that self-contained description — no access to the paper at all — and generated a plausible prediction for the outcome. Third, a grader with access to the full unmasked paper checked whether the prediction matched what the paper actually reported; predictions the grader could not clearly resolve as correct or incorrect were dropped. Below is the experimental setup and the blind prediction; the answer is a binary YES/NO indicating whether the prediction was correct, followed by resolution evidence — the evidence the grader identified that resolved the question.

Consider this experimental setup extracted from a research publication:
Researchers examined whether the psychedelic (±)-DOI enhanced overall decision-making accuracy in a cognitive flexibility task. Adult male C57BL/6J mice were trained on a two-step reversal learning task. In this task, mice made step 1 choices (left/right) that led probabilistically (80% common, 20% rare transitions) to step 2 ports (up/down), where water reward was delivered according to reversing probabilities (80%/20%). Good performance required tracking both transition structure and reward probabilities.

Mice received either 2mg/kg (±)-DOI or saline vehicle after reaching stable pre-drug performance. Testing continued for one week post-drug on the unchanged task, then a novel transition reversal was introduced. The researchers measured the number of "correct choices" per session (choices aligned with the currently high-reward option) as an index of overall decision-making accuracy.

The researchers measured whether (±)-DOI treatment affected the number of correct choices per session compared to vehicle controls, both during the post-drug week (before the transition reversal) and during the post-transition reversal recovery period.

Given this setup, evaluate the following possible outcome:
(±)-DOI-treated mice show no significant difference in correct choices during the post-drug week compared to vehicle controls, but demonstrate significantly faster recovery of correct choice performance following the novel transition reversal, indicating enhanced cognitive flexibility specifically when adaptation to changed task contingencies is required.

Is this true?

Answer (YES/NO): NO